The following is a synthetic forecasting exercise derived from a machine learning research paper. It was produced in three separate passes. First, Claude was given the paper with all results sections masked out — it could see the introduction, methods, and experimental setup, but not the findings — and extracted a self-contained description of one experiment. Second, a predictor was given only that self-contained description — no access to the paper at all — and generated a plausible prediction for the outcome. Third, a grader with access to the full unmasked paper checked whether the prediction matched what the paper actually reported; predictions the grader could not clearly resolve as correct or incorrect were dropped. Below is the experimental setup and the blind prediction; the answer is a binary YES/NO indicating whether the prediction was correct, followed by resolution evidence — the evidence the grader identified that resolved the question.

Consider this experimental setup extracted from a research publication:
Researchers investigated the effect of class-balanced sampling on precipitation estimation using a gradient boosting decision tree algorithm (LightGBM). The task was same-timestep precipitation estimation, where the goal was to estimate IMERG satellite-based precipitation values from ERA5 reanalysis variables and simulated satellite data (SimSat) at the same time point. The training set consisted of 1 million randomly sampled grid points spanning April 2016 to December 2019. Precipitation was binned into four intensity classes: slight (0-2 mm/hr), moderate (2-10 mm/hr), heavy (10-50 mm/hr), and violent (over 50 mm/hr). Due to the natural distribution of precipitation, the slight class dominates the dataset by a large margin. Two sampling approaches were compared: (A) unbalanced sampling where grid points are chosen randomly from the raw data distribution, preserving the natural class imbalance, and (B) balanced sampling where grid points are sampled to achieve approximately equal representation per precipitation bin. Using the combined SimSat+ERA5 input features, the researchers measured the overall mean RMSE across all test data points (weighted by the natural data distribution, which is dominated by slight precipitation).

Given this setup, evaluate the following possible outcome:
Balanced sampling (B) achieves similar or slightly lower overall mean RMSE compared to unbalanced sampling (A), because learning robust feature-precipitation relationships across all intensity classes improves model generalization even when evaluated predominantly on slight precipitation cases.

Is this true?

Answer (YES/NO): NO